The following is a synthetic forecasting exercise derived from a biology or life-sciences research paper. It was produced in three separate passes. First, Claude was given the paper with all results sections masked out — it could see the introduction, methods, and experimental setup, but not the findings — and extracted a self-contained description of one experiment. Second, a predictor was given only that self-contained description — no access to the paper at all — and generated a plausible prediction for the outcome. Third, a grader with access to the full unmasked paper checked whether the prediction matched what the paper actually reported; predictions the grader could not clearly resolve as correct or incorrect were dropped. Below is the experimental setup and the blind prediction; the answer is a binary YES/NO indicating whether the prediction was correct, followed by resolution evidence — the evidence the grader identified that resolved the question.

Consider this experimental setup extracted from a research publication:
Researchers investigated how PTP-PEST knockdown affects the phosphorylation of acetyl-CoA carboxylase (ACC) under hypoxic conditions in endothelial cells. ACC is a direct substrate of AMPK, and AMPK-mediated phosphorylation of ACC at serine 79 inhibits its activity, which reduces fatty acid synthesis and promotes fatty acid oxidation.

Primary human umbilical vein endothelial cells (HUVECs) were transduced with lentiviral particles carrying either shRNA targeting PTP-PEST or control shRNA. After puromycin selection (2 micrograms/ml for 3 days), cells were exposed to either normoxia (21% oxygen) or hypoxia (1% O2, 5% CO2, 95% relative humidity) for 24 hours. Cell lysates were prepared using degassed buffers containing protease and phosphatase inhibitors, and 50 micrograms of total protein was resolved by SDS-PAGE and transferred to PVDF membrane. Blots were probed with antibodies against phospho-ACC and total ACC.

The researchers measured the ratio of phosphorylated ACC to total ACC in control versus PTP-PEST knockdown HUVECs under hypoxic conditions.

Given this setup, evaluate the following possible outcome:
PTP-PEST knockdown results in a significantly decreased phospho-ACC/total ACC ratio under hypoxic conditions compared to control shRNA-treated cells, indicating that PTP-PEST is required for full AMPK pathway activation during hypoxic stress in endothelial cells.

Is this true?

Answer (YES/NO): YES